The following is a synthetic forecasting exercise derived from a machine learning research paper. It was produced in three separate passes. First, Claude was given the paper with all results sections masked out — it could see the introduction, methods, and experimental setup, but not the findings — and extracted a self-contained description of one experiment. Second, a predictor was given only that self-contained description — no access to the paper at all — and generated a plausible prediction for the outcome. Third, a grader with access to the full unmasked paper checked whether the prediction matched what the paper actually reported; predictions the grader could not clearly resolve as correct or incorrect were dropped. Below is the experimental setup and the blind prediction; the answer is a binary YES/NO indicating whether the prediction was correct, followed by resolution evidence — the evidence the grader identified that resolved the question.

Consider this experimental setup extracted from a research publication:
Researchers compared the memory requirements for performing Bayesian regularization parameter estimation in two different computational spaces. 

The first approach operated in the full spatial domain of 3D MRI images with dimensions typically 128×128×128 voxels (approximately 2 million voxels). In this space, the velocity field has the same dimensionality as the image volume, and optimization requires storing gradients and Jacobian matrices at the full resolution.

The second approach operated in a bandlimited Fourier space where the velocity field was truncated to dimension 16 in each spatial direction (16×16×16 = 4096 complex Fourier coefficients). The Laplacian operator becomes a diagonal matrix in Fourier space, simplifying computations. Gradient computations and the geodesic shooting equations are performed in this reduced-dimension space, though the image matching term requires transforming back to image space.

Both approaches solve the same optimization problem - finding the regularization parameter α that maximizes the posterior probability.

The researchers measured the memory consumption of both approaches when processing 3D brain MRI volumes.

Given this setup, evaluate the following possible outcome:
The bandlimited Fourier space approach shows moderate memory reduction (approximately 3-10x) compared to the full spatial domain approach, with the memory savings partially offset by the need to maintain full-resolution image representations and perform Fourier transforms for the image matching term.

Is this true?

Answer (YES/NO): YES